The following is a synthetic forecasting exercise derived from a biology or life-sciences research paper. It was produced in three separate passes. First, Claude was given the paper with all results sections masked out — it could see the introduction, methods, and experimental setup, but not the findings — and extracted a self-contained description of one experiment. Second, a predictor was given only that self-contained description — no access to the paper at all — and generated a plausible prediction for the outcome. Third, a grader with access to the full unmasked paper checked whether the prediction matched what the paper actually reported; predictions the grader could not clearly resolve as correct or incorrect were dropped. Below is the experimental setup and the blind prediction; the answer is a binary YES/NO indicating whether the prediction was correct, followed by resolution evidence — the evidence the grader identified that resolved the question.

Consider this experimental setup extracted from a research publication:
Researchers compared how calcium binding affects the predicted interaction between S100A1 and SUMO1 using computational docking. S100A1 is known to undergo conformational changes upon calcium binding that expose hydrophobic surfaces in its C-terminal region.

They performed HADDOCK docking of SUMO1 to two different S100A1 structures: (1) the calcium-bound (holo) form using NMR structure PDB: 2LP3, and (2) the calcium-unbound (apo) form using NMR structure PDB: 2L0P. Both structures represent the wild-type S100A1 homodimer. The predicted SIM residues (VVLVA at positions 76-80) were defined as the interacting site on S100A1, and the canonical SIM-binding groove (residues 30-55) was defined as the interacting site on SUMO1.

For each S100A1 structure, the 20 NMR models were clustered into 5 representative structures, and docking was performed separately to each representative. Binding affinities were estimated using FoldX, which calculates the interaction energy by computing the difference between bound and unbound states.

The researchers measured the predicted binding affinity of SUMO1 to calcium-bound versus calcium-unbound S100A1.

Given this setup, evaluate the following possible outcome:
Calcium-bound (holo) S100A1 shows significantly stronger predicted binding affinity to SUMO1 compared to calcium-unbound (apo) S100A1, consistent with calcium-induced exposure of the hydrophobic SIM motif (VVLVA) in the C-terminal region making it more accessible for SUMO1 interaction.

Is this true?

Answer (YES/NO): YES